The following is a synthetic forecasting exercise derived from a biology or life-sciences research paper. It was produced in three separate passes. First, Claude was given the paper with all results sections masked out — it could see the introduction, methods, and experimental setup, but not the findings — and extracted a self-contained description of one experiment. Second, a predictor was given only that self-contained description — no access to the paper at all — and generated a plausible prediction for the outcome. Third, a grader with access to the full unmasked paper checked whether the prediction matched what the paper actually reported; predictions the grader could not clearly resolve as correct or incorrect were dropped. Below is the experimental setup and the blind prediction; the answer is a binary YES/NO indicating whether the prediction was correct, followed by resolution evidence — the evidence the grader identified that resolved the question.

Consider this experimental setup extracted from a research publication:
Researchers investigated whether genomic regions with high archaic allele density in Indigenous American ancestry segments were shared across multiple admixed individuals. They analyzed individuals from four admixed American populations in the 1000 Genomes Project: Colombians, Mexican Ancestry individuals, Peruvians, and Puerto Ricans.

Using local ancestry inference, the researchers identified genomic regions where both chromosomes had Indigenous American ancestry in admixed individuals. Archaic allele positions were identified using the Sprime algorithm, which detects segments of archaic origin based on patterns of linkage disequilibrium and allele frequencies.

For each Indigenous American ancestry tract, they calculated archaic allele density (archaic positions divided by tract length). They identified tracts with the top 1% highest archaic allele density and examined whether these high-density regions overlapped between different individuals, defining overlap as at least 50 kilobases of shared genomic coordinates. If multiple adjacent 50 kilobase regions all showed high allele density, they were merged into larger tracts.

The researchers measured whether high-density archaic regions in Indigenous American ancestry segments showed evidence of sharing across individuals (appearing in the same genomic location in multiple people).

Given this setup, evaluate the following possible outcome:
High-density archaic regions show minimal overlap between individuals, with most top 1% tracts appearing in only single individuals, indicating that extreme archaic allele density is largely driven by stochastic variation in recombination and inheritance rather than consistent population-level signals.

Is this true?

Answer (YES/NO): NO